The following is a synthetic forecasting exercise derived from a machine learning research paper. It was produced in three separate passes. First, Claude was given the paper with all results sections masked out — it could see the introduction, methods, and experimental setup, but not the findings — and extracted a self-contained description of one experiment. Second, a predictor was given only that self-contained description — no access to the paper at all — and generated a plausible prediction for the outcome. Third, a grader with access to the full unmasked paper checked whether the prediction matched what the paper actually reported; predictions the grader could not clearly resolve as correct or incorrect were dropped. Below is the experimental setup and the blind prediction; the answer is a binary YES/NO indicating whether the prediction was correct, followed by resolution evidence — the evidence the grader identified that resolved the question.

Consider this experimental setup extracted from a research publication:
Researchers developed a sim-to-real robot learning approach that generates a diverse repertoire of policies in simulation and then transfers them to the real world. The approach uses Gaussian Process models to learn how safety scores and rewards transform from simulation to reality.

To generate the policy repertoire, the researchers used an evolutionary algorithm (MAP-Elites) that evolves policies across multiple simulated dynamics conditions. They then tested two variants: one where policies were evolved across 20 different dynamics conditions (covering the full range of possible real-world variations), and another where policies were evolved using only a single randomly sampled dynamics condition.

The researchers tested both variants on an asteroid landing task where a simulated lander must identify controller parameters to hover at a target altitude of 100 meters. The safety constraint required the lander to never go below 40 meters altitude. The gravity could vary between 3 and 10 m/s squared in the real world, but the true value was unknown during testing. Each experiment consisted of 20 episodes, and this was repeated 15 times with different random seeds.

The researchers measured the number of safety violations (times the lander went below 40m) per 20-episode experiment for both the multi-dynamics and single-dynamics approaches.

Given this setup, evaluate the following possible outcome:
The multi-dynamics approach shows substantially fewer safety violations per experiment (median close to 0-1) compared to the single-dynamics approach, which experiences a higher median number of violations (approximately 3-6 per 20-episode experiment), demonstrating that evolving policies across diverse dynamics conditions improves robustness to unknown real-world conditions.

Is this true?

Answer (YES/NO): NO